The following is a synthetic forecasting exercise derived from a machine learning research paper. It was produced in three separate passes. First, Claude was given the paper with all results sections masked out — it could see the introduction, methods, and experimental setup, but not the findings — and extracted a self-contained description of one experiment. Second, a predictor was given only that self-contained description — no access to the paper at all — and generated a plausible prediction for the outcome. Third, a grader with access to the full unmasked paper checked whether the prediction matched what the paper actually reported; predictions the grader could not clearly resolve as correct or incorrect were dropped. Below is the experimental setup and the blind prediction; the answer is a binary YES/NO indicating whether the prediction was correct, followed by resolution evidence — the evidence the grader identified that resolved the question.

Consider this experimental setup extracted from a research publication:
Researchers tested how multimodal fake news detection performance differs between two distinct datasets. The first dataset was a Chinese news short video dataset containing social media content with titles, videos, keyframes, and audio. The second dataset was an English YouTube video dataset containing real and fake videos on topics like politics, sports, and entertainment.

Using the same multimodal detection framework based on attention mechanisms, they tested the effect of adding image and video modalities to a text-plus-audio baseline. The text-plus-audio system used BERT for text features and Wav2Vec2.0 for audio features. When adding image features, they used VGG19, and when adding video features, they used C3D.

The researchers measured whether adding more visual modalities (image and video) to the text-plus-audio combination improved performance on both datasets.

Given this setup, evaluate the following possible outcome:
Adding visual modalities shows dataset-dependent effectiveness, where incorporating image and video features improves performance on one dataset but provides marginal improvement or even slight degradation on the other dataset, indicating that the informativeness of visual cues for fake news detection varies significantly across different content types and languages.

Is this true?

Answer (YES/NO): NO